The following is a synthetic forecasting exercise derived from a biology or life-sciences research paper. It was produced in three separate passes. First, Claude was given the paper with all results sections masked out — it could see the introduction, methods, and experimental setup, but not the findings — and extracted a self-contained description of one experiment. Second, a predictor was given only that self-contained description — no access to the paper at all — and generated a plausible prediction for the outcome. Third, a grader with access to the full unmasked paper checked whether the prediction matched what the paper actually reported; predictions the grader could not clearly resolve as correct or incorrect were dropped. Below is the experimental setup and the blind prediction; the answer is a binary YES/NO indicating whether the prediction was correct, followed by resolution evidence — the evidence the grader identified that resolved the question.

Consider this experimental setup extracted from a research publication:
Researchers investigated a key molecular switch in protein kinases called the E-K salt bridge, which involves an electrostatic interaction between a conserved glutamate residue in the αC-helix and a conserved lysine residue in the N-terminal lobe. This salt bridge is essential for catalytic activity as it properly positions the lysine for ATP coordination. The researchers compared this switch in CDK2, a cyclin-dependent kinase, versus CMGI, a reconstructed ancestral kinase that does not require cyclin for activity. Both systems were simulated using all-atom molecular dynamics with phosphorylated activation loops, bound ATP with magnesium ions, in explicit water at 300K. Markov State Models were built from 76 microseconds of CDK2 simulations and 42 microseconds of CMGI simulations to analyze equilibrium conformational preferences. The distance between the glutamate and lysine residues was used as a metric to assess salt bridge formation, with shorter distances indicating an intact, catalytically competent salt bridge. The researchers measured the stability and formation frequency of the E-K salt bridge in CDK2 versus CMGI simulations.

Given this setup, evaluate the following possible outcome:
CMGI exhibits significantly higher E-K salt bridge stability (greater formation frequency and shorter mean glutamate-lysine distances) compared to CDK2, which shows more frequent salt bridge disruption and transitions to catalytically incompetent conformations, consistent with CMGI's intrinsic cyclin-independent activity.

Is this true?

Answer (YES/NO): NO